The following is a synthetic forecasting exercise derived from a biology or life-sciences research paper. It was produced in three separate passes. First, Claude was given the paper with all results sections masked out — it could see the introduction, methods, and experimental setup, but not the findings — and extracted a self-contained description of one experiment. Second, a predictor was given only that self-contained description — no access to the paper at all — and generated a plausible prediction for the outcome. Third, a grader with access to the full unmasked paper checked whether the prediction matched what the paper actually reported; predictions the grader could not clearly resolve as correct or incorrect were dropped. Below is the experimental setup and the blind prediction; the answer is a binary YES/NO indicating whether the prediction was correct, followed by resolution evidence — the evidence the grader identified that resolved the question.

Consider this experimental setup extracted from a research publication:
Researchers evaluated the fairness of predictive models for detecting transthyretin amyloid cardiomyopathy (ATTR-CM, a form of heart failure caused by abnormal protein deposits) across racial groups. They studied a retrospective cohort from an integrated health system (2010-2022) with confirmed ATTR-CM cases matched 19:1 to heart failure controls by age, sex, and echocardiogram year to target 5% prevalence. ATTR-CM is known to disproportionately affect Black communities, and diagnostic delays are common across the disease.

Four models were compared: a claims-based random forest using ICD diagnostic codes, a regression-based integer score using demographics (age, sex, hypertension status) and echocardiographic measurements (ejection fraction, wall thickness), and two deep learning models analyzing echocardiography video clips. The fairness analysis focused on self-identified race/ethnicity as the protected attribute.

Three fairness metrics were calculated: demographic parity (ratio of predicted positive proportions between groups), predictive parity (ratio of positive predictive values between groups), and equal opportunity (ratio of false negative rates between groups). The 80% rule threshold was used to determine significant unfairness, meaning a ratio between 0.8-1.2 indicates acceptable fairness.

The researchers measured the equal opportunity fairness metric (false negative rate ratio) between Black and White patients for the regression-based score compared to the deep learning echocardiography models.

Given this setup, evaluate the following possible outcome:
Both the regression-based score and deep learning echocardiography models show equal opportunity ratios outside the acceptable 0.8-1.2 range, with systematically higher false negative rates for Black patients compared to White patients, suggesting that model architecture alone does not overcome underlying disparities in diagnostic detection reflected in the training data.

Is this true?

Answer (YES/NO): NO